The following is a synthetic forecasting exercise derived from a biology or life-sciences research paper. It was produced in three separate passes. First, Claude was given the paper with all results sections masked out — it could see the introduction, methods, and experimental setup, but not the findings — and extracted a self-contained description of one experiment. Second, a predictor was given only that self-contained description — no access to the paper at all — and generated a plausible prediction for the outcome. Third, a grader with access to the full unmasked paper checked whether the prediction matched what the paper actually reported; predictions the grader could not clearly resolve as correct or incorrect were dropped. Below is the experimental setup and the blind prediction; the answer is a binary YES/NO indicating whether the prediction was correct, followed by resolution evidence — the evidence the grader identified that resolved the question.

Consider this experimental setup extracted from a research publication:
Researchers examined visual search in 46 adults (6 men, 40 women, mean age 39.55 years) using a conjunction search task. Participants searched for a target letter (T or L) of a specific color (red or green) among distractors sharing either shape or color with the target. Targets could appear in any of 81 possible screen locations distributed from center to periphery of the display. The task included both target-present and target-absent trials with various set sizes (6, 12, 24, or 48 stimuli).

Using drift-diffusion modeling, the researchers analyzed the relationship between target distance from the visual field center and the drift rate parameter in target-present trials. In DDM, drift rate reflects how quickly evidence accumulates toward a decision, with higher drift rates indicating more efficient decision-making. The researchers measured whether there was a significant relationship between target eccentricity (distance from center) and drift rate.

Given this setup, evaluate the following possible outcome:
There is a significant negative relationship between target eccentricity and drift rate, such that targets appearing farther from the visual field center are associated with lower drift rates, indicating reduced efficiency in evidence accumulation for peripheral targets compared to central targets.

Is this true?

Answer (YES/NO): YES